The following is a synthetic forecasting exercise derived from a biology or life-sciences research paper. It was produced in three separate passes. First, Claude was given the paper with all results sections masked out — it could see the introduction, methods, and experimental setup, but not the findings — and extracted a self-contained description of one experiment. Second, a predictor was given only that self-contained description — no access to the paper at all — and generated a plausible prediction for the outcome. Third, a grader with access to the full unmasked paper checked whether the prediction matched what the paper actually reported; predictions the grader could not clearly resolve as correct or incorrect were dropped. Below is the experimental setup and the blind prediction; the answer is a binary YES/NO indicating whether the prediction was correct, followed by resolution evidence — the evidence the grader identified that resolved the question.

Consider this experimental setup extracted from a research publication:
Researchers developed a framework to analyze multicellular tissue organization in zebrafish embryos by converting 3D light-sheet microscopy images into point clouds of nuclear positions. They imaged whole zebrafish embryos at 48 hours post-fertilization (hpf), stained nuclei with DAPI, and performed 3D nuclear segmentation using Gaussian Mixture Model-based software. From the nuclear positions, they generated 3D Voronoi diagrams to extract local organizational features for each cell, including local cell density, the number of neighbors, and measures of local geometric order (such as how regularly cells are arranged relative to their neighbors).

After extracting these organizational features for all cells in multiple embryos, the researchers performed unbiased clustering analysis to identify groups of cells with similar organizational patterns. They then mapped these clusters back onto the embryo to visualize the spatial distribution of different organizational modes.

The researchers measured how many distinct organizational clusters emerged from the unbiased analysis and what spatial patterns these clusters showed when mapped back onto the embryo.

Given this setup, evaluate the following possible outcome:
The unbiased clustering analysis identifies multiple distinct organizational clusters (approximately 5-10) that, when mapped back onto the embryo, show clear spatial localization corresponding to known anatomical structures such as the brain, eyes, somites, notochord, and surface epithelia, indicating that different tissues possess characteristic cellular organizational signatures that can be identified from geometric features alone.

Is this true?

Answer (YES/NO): NO